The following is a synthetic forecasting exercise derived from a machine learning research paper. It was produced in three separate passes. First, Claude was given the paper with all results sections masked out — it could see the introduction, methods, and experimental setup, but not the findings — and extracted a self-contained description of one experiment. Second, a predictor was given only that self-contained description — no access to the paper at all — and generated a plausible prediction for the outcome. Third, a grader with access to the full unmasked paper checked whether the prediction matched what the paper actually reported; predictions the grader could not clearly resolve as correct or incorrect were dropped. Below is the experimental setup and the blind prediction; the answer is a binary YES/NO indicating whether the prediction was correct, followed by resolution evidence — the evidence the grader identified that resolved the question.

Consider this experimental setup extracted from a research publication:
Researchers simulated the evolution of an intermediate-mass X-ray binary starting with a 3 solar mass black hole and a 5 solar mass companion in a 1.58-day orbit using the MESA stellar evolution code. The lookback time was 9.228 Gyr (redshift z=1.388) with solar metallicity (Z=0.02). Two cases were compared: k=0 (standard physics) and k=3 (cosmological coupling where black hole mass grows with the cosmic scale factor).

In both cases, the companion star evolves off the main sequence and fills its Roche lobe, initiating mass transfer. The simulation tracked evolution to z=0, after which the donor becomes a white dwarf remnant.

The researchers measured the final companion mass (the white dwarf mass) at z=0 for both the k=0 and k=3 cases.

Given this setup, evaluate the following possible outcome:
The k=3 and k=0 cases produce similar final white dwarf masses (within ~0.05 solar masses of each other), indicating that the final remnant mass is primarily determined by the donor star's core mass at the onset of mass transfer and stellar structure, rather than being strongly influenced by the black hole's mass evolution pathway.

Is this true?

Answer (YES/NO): YES